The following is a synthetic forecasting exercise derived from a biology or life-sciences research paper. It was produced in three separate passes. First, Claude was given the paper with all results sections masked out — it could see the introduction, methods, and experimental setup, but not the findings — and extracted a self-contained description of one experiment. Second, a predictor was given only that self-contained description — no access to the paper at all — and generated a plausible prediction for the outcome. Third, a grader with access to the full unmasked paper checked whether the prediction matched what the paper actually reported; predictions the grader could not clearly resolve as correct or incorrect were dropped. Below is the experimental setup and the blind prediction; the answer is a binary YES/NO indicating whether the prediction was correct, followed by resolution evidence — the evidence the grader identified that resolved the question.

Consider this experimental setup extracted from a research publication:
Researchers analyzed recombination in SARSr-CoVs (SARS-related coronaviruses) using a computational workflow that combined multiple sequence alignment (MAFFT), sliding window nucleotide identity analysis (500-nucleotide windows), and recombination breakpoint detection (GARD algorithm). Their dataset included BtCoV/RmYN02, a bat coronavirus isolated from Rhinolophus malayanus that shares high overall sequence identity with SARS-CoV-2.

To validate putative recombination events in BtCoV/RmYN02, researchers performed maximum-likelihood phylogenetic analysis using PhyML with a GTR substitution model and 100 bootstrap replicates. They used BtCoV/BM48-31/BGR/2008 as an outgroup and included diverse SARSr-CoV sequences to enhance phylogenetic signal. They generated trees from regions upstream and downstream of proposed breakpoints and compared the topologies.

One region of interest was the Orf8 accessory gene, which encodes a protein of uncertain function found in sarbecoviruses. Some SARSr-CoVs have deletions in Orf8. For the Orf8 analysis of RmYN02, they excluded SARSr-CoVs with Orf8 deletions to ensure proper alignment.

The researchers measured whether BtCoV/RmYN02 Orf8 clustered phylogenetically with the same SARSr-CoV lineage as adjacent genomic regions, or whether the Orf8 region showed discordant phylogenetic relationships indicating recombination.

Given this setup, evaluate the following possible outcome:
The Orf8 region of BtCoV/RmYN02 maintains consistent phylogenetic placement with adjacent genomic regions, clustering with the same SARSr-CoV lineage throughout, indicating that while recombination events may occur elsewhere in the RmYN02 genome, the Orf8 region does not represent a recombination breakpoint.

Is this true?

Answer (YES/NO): NO